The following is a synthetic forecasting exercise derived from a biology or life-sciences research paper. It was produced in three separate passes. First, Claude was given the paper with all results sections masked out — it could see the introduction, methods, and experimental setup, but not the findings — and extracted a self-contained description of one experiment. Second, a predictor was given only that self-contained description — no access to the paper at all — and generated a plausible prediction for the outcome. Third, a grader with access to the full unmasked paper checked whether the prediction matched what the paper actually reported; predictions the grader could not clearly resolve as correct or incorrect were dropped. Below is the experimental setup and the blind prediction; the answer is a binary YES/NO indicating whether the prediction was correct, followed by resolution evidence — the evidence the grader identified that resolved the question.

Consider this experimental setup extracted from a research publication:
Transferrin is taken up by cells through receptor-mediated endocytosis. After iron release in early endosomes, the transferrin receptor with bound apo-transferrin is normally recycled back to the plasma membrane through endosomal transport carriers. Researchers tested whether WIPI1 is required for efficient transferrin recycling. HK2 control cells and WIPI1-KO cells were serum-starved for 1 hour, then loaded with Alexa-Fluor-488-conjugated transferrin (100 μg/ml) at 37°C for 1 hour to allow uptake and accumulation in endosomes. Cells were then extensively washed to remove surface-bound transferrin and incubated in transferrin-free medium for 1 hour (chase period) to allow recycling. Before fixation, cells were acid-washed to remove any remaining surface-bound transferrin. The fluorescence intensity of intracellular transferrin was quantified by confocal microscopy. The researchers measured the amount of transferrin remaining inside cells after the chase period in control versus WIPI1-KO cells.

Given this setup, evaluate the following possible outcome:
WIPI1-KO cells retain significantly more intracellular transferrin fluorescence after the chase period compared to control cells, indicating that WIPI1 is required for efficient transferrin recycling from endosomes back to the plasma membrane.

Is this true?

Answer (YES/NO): YES